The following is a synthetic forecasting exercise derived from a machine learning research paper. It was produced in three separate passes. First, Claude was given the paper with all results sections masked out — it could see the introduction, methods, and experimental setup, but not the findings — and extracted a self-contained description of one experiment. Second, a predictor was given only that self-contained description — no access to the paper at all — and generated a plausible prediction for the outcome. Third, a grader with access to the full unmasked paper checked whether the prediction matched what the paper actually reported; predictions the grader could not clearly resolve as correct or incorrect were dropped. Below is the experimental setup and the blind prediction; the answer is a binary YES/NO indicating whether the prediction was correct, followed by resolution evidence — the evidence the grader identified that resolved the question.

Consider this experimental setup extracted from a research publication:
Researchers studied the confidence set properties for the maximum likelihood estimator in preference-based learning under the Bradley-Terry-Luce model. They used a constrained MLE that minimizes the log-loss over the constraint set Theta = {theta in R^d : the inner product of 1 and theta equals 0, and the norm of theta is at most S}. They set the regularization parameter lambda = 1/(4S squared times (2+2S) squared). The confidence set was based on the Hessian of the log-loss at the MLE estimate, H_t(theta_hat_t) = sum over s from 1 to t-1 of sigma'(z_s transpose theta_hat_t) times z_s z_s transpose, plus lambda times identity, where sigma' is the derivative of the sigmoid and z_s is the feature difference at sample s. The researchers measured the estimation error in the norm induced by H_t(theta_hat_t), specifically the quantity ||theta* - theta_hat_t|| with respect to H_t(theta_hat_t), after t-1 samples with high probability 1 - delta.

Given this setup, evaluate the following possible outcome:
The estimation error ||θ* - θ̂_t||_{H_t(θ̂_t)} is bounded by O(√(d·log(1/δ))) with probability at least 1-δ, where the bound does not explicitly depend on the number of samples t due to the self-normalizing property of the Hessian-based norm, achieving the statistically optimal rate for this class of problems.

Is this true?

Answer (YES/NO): NO